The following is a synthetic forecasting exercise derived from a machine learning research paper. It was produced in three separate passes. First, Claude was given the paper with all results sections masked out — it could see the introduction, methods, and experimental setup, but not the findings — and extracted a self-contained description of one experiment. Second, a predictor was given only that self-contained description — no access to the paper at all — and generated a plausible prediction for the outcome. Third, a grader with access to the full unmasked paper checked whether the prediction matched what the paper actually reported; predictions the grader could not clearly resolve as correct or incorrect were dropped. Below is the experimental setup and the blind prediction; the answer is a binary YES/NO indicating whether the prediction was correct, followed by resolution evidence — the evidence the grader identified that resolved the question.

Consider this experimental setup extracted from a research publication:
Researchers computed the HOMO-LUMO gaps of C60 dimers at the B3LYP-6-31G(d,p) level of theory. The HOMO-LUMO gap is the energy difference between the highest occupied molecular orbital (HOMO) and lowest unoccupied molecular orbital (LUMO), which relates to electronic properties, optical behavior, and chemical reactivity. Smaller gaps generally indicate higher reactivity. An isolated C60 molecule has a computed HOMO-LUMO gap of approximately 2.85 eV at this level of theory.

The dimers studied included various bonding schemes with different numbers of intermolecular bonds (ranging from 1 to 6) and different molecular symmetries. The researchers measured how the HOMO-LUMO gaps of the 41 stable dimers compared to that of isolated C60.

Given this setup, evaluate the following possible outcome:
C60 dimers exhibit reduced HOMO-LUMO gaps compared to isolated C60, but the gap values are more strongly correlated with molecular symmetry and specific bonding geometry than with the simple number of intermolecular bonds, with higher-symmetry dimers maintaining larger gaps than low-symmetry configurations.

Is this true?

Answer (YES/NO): NO